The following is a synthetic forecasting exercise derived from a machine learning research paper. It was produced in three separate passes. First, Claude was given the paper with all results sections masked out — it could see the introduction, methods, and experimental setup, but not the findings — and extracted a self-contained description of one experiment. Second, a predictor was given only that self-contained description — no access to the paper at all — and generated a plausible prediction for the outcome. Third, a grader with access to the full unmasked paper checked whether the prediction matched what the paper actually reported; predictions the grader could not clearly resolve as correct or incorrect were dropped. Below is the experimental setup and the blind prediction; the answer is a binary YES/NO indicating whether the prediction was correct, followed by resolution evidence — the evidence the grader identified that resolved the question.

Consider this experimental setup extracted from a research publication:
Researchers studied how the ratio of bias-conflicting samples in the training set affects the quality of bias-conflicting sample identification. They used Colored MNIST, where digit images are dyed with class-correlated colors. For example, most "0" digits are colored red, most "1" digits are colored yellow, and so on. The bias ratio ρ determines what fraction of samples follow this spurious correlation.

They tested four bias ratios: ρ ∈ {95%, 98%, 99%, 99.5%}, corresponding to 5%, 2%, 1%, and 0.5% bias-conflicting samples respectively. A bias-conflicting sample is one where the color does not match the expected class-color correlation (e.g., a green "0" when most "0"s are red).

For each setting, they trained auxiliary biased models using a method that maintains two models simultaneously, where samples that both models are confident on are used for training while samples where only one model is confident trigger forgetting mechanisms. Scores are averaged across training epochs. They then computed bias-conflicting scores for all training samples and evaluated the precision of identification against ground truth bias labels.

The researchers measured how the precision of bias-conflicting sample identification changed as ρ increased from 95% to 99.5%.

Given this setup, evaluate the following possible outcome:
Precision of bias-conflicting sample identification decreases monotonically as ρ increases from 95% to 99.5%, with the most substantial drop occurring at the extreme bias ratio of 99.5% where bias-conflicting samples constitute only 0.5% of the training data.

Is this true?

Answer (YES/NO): NO